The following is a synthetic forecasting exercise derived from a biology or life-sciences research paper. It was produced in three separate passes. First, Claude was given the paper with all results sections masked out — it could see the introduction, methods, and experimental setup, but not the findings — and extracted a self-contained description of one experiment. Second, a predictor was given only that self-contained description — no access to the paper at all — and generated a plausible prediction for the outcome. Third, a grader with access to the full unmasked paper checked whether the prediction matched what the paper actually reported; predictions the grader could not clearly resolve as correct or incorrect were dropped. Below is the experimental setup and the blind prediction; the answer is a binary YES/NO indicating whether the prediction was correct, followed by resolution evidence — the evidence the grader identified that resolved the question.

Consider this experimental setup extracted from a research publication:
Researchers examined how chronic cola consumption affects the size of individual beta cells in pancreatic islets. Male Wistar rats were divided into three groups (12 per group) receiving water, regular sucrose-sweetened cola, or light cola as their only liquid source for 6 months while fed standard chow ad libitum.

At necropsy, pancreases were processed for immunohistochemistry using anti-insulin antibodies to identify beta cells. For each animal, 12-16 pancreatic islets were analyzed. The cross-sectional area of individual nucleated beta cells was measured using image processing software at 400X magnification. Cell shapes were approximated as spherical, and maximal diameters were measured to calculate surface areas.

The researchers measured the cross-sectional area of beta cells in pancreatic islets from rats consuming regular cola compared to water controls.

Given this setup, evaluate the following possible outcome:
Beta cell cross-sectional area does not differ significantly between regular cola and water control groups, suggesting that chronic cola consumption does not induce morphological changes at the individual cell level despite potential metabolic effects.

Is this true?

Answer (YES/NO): NO